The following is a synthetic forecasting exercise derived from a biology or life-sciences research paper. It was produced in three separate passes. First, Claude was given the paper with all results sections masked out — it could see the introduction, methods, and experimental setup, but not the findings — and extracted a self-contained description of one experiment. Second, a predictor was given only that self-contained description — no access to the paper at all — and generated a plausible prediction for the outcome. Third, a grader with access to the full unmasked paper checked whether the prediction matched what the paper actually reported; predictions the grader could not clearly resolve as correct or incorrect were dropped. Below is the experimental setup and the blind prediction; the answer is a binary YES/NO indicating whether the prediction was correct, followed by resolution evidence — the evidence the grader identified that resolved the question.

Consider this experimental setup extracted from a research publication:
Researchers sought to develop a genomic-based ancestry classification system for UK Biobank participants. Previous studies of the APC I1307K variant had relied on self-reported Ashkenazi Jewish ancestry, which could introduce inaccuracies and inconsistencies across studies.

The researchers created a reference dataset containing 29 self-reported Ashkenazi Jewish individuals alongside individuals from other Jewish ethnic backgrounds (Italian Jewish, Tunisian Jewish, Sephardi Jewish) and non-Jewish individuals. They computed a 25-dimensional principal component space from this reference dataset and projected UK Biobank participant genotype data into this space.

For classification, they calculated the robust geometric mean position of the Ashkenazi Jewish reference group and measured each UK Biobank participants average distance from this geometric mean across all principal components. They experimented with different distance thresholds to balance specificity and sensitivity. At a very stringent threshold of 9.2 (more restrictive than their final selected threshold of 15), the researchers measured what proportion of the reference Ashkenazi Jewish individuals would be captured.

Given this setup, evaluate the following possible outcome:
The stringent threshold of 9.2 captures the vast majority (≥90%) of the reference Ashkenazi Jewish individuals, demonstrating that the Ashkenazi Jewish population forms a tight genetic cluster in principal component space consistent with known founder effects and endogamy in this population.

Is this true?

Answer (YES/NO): NO